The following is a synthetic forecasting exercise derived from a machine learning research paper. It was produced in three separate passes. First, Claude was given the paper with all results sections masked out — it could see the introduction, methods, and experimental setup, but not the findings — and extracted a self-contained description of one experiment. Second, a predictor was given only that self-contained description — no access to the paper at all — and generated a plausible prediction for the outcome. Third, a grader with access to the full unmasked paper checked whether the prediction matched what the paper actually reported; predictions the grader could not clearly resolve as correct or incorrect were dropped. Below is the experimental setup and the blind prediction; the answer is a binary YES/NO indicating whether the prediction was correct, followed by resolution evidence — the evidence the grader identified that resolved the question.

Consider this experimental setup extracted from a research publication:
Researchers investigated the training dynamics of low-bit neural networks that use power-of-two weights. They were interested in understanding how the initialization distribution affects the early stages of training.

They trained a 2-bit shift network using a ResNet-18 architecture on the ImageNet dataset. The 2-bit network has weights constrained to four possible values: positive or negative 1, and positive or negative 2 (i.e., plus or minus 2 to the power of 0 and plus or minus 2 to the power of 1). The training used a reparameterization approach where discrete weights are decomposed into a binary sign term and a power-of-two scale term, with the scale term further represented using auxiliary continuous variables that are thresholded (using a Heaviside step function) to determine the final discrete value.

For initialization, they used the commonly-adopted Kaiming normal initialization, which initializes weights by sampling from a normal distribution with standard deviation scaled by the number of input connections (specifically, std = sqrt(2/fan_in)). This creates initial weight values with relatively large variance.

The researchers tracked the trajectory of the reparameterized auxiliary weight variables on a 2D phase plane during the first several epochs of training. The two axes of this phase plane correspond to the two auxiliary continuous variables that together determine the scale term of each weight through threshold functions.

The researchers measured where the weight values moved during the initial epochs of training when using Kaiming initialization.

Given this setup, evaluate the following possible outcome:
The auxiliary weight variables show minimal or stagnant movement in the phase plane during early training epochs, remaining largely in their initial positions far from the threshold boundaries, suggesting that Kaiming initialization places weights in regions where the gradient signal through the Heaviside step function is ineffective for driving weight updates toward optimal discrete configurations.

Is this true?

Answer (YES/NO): NO